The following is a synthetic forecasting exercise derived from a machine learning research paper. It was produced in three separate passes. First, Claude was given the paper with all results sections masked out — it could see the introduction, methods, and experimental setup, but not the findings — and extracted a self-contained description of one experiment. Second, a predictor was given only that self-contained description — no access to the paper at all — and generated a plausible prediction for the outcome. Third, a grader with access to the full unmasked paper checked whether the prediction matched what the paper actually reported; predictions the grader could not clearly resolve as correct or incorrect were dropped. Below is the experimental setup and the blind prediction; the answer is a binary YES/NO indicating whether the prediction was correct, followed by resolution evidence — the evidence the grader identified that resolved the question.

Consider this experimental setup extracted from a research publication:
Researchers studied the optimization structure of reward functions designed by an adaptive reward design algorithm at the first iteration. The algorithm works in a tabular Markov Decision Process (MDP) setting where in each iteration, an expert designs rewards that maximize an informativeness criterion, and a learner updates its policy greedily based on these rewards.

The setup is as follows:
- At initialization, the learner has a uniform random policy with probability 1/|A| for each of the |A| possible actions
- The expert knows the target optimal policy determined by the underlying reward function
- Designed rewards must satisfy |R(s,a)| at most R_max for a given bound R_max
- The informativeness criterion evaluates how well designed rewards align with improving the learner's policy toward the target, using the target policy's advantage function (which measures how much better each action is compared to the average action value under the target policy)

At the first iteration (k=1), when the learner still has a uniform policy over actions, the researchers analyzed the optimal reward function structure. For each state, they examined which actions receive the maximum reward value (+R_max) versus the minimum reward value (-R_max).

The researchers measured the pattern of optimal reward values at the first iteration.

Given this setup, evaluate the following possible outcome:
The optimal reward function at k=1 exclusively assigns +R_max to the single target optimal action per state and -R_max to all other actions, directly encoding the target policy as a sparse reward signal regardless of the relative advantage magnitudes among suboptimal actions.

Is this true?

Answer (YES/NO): NO